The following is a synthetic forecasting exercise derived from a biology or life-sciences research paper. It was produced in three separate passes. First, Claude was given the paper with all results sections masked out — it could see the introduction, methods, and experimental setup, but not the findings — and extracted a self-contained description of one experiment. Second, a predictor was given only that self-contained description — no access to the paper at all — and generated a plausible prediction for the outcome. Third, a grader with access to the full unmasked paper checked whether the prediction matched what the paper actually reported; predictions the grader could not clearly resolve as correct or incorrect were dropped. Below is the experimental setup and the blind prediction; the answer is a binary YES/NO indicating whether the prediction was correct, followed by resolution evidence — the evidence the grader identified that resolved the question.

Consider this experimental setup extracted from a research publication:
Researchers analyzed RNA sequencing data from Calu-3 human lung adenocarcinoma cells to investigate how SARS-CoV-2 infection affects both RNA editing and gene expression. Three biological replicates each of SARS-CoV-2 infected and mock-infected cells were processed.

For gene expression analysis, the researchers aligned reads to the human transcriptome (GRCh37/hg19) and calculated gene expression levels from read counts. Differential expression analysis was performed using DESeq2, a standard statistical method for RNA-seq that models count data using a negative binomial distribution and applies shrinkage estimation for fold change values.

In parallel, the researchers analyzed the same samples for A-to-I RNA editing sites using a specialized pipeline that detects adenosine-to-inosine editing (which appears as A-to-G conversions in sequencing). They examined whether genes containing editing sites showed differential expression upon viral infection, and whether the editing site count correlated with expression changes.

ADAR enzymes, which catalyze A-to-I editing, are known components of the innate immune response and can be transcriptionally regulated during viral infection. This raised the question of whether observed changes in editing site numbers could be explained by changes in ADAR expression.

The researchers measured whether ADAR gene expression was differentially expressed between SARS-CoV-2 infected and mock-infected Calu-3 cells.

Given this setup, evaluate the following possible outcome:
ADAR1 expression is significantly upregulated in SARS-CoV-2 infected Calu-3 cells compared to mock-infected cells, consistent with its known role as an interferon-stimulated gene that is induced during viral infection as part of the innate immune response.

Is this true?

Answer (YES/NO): YES